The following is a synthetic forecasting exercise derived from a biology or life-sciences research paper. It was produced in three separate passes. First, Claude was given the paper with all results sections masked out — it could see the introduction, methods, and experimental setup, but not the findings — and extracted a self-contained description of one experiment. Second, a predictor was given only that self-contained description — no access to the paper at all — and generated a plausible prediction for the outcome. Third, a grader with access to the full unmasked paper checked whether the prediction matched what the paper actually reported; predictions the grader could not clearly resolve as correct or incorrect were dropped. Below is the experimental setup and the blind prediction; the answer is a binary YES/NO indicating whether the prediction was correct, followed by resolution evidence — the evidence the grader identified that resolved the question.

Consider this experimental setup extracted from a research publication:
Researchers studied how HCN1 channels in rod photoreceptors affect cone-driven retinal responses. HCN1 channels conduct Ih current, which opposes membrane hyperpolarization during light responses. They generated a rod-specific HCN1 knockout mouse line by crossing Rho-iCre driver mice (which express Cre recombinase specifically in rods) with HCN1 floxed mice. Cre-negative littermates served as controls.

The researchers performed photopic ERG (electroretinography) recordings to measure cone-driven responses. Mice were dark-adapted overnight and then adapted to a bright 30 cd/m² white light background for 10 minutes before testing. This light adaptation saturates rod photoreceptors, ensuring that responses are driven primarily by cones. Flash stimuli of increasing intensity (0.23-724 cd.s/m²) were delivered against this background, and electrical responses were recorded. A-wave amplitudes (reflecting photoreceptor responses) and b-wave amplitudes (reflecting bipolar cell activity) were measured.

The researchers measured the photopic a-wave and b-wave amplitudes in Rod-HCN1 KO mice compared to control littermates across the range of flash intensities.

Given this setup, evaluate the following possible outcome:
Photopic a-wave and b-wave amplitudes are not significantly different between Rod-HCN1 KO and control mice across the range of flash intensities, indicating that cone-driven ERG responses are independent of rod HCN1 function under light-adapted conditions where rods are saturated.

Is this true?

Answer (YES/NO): NO